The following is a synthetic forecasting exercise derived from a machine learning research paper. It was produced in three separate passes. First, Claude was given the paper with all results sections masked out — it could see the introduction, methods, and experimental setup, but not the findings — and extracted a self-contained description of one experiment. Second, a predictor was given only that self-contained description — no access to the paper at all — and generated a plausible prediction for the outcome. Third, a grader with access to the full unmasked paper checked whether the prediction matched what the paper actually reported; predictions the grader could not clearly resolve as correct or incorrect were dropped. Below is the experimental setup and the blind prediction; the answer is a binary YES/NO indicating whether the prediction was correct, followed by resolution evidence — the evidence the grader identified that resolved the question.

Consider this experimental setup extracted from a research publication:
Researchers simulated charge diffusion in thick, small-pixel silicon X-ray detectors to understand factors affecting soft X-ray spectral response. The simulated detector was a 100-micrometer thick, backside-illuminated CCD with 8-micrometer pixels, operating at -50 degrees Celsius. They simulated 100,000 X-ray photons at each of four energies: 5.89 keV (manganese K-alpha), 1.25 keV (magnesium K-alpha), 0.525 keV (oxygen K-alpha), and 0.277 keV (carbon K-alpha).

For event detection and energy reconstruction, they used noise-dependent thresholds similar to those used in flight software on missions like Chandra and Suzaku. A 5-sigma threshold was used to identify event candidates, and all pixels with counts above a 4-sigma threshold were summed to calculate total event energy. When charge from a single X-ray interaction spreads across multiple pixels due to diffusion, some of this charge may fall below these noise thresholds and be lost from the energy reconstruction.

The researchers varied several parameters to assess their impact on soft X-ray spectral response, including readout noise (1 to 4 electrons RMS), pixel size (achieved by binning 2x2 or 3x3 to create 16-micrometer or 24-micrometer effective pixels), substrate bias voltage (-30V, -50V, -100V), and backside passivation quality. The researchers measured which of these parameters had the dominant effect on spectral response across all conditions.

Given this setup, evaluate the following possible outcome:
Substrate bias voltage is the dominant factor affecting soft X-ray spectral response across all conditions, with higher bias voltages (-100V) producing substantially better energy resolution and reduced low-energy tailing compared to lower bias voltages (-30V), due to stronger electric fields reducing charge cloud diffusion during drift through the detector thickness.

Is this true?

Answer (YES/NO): NO